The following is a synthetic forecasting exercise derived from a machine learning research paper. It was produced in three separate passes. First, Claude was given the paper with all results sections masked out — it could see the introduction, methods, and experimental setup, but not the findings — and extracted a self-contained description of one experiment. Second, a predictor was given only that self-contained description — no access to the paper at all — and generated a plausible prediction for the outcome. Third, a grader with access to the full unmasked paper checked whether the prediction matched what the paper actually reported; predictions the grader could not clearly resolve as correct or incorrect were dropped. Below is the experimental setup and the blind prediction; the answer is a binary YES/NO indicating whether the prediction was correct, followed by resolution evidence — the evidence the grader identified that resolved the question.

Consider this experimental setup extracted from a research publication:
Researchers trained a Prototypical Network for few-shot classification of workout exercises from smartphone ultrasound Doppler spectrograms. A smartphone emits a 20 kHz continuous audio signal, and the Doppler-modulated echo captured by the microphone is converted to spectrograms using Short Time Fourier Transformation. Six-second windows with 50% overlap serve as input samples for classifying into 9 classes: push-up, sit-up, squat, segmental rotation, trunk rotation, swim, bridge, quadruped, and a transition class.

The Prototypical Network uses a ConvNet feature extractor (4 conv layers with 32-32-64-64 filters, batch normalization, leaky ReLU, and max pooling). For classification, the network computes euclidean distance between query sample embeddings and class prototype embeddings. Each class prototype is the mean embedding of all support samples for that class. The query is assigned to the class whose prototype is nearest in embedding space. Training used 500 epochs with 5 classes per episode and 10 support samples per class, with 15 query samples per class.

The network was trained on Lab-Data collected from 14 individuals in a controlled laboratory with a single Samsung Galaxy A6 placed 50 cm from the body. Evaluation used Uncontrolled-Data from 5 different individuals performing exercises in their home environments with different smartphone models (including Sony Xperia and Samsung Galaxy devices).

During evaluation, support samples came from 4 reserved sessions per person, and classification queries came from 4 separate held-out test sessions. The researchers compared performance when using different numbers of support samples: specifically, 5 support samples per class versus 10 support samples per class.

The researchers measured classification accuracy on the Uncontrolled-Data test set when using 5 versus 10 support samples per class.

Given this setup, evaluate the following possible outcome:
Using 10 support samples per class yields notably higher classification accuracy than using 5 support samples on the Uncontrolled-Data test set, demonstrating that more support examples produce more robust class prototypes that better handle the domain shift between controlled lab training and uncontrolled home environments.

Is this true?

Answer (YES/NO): YES